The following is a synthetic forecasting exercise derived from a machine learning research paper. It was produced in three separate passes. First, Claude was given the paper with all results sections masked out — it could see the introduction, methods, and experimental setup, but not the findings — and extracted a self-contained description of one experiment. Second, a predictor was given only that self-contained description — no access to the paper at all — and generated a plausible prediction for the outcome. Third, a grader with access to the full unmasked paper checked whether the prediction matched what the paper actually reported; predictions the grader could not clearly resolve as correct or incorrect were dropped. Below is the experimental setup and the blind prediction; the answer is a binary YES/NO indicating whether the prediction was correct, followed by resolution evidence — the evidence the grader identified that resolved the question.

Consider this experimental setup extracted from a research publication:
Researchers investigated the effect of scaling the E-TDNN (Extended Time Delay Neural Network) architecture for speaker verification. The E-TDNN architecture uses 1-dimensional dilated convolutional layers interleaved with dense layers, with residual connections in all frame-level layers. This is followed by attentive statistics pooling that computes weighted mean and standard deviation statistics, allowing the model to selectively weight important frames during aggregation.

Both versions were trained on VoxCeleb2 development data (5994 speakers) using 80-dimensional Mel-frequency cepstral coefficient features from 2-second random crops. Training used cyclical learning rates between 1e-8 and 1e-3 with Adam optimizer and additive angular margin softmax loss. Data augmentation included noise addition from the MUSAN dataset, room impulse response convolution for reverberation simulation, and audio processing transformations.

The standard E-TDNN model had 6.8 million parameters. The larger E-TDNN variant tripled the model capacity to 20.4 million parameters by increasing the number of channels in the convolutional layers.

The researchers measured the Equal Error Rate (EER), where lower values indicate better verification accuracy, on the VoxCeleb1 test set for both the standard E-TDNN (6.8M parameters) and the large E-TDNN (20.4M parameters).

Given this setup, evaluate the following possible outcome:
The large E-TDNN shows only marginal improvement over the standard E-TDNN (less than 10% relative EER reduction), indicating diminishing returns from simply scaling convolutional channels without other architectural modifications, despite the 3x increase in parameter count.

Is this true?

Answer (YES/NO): NO